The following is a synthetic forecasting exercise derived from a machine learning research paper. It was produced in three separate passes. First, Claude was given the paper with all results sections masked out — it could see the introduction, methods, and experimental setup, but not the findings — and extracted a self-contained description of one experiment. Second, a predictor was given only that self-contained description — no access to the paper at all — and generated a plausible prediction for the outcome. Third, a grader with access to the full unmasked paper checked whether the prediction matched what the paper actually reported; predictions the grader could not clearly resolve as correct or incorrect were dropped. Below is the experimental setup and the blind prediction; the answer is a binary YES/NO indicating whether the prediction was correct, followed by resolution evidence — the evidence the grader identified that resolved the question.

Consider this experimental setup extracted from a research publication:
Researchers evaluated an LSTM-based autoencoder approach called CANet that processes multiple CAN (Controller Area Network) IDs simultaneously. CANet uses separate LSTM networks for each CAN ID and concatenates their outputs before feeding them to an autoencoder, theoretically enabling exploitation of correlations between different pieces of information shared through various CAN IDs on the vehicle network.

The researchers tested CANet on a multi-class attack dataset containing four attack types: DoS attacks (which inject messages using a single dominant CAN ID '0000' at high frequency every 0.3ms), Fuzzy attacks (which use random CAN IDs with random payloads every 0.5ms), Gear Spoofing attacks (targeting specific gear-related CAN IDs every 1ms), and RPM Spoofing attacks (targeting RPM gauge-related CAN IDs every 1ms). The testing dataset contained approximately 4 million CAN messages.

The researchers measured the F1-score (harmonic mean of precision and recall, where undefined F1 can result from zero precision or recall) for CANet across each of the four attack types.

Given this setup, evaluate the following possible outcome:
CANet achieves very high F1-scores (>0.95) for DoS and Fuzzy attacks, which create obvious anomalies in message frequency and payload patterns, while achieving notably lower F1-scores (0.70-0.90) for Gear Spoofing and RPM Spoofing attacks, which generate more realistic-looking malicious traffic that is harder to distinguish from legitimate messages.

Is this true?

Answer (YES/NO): NO